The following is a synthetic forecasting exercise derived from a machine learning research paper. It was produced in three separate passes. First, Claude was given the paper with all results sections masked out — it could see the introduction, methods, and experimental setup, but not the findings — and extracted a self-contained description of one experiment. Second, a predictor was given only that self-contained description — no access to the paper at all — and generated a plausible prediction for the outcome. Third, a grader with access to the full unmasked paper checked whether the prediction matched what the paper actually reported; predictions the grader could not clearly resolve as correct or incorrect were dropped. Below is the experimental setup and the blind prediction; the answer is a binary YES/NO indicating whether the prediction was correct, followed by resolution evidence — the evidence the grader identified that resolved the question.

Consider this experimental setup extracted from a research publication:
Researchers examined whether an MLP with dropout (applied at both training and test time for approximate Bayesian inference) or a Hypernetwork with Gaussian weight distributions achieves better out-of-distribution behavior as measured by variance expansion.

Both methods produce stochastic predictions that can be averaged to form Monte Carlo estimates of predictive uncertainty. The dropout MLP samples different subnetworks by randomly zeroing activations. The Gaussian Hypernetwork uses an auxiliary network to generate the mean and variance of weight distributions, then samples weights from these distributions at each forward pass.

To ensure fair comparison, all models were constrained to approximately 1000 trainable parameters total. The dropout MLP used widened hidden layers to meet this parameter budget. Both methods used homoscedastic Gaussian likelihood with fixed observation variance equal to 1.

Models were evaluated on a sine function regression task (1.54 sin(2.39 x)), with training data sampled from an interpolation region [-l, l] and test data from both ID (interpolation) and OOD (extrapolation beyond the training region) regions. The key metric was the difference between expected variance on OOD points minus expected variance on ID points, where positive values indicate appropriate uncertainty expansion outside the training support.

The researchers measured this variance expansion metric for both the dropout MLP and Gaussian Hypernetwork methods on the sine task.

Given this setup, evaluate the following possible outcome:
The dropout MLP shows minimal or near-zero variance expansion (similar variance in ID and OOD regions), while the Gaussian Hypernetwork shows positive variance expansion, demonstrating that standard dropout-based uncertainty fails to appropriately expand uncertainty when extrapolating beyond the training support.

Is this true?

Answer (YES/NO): NO